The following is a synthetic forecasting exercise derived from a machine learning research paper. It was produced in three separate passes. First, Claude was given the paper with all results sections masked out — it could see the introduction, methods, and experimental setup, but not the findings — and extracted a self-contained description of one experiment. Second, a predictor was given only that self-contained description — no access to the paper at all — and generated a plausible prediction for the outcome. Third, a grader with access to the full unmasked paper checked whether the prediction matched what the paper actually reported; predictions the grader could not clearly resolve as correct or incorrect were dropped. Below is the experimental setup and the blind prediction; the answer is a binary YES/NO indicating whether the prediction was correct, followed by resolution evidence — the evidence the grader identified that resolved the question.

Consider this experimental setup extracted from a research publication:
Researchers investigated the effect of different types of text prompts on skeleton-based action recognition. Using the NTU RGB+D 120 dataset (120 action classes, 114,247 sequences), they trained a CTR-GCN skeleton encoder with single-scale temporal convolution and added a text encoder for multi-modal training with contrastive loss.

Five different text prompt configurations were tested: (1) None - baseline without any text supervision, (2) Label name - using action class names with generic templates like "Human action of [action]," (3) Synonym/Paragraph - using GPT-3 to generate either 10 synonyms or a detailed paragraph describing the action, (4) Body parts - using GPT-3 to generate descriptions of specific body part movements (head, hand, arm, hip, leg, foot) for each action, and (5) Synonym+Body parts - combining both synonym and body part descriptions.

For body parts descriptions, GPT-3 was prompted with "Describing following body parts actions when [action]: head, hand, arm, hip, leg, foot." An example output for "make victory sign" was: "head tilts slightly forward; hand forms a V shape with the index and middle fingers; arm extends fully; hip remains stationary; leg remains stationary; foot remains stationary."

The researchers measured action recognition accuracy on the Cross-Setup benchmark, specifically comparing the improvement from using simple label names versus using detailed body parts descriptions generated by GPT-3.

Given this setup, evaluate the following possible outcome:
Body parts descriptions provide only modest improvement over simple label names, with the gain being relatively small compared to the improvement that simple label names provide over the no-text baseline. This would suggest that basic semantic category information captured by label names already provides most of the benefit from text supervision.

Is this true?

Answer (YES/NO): NO